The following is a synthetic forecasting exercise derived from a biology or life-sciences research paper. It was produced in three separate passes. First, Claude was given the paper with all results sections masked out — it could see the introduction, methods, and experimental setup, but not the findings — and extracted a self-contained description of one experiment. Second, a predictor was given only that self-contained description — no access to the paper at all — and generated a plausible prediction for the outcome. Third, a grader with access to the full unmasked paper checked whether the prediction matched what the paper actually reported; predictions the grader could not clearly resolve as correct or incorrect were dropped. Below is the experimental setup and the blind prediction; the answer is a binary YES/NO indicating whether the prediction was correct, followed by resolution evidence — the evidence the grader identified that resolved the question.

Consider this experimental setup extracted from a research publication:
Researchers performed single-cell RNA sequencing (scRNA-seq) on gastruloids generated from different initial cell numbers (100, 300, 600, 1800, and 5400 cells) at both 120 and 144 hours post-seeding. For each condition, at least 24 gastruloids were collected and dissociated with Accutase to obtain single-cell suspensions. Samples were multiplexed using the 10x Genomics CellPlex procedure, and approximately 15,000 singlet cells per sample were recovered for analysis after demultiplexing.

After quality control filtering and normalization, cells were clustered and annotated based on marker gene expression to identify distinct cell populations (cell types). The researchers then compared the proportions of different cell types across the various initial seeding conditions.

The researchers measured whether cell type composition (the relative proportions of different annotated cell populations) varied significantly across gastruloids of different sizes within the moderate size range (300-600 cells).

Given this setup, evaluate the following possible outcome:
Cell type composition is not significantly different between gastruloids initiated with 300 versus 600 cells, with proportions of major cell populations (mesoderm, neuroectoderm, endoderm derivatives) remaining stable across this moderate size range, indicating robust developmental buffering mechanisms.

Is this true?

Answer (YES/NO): YES